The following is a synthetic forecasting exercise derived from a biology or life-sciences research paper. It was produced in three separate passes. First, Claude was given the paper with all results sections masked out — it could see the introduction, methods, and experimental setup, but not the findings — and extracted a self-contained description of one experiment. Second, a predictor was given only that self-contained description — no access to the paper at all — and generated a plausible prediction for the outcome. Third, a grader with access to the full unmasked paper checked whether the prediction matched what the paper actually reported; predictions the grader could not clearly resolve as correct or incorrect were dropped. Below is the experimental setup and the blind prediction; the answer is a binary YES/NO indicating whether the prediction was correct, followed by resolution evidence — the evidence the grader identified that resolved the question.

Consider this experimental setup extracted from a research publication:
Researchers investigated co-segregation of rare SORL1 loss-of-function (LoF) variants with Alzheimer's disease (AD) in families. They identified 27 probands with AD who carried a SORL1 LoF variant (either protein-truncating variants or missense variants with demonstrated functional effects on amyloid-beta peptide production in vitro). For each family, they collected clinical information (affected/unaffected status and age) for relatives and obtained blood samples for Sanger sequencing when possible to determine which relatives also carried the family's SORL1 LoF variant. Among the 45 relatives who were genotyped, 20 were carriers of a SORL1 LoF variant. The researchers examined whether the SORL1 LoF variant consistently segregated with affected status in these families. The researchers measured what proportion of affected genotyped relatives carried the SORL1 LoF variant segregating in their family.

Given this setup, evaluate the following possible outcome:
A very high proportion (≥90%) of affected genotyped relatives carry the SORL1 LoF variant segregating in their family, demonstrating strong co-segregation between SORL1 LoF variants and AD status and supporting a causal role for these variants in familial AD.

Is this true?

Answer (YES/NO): NO